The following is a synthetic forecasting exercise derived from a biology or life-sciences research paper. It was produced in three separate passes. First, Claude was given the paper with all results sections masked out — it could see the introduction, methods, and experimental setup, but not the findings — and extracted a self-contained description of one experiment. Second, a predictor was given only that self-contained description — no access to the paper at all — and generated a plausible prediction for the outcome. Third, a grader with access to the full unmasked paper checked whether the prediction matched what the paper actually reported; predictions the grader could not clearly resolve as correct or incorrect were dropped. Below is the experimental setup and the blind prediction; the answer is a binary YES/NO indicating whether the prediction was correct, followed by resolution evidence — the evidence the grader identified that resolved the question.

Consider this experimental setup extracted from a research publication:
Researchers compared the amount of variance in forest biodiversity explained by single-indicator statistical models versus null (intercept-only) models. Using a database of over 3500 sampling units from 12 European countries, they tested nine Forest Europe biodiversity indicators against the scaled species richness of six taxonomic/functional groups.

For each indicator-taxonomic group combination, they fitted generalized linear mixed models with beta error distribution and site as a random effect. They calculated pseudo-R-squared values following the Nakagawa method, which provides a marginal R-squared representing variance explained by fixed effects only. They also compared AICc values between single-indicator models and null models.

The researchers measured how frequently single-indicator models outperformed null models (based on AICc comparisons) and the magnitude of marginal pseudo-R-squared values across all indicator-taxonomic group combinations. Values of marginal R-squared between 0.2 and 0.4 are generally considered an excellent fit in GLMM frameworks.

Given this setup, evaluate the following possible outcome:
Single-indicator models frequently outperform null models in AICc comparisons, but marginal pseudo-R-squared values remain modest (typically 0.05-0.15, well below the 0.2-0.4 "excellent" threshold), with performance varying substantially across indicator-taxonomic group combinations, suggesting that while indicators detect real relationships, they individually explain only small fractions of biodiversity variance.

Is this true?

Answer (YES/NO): NO